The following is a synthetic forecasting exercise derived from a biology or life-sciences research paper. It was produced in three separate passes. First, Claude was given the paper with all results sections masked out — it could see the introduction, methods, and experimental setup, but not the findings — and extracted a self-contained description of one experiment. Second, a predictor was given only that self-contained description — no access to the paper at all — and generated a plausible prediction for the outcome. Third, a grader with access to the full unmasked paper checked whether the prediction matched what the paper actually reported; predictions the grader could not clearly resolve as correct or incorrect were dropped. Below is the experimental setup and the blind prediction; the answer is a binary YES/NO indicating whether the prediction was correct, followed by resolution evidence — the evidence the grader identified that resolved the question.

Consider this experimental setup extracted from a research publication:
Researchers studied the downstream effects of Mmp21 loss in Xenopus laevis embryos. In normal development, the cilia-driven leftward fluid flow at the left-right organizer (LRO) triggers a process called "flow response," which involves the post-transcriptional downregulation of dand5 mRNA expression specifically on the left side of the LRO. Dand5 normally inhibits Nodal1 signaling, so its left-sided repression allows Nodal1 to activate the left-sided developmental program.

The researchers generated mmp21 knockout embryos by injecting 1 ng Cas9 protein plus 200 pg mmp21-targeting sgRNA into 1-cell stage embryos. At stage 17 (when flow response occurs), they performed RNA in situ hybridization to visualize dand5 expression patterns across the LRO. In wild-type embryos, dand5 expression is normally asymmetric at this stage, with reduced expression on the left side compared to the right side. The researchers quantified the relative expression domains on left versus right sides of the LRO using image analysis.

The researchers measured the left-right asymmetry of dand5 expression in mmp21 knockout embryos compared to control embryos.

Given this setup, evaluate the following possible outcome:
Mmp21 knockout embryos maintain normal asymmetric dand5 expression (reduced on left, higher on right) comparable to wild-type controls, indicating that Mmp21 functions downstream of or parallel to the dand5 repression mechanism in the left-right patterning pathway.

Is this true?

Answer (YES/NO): NO